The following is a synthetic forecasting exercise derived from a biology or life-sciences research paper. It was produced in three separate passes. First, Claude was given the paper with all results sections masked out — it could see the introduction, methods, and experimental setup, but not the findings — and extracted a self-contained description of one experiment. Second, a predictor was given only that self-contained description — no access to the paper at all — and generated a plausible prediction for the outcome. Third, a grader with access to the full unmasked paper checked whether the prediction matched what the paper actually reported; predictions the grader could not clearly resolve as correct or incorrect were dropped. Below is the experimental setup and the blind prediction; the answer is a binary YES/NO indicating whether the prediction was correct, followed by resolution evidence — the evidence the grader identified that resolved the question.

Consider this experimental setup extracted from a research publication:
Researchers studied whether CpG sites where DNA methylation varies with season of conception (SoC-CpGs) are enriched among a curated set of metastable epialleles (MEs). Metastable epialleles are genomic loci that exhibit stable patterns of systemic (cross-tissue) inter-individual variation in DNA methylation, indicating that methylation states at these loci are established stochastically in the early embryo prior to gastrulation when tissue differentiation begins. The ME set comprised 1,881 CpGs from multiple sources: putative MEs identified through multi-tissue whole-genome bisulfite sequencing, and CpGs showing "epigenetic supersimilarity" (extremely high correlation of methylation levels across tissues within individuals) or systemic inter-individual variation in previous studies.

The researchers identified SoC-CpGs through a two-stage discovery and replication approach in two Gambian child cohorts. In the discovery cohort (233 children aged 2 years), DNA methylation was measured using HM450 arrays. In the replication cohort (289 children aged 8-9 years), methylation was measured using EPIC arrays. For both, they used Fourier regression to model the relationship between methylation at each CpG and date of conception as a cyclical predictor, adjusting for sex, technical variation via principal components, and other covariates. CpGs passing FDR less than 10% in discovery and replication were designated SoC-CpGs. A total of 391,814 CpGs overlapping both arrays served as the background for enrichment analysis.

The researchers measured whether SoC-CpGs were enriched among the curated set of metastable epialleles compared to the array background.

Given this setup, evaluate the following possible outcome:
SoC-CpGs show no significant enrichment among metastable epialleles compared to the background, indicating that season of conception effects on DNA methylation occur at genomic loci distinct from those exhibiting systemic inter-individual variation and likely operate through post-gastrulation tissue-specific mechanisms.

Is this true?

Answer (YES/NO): NO